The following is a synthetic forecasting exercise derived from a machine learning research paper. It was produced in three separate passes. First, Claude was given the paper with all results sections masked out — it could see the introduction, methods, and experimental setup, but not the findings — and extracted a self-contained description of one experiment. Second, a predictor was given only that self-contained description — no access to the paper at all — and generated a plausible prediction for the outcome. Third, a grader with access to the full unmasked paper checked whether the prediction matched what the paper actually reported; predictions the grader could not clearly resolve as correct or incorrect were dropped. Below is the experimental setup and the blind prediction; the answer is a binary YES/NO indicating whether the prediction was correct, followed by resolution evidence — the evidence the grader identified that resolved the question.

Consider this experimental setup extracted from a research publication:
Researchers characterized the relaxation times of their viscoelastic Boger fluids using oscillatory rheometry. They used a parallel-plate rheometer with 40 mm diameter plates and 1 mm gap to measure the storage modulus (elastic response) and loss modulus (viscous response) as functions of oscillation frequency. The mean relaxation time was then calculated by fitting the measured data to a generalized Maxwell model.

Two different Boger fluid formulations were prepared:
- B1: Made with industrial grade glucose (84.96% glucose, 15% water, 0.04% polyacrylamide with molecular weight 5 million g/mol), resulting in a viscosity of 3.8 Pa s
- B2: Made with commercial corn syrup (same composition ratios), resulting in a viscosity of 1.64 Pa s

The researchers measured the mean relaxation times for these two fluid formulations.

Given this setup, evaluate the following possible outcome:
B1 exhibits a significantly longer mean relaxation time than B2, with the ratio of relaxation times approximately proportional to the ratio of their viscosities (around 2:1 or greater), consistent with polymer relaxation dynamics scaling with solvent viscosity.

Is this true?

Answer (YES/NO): NO